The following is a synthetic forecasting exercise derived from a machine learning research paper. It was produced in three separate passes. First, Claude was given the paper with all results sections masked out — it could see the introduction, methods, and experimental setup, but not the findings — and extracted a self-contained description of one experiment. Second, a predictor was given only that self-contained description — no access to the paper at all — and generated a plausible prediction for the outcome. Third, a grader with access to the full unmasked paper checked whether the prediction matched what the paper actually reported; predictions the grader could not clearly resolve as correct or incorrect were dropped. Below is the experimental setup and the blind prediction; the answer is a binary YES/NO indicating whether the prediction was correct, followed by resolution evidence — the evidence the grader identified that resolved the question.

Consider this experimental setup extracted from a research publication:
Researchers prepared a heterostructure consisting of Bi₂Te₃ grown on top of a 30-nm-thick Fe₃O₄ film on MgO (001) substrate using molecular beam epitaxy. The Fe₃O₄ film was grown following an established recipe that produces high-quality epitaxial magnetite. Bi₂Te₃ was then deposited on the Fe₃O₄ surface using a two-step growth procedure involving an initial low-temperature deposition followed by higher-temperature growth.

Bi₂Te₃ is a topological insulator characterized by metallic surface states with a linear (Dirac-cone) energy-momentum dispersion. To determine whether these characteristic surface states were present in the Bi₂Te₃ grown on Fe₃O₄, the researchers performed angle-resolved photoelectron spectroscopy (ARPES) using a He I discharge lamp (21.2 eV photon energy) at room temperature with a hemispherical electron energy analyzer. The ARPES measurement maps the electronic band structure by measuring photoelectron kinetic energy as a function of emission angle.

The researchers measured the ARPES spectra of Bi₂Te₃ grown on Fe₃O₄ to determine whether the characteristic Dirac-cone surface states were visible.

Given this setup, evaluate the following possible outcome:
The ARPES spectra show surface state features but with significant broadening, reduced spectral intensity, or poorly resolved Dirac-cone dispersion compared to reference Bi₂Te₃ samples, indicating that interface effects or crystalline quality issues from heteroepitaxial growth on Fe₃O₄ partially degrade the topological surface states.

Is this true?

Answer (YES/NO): NO